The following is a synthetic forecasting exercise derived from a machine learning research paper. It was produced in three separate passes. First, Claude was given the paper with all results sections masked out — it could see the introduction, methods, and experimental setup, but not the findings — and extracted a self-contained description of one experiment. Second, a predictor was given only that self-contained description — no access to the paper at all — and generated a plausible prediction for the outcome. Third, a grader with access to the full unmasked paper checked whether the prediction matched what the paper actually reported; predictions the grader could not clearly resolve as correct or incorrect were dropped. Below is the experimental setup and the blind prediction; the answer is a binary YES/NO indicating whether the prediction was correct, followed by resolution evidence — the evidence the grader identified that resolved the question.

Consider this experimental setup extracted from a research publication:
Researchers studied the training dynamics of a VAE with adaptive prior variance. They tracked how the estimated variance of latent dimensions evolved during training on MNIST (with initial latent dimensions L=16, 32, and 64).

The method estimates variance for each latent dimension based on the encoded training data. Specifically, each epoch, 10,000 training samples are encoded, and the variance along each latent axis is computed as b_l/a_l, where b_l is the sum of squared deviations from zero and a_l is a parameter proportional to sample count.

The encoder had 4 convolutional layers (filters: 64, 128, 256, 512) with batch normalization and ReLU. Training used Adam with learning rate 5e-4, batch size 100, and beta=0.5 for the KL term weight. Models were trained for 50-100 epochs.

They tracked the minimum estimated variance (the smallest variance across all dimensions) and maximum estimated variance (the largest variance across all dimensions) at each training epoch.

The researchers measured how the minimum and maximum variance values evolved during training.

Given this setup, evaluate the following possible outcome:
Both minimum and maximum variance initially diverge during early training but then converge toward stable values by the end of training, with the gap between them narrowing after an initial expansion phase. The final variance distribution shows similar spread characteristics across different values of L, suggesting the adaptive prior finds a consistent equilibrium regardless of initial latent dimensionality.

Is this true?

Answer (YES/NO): NO